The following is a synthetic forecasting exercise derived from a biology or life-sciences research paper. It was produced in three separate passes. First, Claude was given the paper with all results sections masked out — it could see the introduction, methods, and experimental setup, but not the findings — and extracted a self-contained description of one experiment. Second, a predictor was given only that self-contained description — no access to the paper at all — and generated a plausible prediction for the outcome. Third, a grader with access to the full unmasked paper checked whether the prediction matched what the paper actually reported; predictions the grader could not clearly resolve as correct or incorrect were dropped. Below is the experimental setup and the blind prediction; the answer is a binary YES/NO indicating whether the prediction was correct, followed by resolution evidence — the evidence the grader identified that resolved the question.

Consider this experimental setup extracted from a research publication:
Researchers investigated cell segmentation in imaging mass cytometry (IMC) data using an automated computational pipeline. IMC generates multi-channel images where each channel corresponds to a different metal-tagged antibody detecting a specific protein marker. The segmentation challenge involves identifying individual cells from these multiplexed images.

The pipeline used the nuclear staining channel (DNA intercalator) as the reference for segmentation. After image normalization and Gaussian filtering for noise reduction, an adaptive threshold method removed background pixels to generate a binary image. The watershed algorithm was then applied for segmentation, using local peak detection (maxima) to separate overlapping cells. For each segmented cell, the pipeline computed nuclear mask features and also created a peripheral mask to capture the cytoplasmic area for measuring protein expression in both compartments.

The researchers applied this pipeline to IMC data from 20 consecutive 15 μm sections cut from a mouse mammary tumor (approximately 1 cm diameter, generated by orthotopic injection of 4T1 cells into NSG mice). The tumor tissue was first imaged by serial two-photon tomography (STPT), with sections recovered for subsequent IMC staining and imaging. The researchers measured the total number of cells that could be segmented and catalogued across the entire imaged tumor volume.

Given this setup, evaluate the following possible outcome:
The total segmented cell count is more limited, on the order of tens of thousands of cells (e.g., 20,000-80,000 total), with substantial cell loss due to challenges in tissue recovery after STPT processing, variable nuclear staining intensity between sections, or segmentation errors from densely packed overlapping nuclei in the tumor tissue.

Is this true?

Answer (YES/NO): NO